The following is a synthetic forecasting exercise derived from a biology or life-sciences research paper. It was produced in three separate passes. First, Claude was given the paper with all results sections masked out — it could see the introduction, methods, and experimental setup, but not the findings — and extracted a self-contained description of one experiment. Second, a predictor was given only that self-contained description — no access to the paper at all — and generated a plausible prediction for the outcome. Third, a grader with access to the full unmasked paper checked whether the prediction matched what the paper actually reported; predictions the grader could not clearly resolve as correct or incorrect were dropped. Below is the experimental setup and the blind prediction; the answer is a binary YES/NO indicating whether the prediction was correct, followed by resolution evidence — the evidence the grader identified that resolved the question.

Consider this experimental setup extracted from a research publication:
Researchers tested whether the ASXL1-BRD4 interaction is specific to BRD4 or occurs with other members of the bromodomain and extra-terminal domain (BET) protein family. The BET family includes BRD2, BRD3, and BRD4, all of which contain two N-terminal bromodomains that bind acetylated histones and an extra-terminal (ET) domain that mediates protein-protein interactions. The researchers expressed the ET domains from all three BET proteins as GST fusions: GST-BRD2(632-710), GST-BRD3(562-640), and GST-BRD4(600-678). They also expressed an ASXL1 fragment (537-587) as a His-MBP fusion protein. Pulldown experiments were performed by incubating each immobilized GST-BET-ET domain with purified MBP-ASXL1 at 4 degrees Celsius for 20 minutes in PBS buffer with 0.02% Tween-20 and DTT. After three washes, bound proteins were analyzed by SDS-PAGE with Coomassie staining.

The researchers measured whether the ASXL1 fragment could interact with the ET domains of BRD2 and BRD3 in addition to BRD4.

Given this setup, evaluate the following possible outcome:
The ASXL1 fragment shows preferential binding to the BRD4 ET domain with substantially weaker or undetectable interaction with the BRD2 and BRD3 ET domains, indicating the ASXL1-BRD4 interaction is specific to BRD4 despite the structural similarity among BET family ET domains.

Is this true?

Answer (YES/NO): NO